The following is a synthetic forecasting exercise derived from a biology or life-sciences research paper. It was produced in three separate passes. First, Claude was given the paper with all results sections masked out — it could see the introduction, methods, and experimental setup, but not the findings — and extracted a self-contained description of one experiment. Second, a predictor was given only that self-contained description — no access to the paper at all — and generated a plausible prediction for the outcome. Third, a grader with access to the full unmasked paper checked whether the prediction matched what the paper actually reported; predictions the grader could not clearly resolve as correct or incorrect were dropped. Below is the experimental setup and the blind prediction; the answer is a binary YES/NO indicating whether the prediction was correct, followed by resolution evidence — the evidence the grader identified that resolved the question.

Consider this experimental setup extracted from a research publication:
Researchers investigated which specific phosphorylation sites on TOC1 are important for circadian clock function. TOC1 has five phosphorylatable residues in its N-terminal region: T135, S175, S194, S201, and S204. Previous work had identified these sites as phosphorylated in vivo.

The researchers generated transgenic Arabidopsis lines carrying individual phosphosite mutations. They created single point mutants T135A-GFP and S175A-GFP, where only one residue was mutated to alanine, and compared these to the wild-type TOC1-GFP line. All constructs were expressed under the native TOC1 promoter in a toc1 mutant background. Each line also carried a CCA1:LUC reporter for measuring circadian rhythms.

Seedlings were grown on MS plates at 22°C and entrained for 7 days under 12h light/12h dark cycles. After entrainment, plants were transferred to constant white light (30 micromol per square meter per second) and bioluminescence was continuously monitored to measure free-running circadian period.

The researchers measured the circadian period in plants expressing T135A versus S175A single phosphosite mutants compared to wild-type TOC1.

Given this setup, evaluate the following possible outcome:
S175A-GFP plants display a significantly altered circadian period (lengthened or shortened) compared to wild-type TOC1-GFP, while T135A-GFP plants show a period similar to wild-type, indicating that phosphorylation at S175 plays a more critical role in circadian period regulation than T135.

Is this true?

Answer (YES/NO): YES